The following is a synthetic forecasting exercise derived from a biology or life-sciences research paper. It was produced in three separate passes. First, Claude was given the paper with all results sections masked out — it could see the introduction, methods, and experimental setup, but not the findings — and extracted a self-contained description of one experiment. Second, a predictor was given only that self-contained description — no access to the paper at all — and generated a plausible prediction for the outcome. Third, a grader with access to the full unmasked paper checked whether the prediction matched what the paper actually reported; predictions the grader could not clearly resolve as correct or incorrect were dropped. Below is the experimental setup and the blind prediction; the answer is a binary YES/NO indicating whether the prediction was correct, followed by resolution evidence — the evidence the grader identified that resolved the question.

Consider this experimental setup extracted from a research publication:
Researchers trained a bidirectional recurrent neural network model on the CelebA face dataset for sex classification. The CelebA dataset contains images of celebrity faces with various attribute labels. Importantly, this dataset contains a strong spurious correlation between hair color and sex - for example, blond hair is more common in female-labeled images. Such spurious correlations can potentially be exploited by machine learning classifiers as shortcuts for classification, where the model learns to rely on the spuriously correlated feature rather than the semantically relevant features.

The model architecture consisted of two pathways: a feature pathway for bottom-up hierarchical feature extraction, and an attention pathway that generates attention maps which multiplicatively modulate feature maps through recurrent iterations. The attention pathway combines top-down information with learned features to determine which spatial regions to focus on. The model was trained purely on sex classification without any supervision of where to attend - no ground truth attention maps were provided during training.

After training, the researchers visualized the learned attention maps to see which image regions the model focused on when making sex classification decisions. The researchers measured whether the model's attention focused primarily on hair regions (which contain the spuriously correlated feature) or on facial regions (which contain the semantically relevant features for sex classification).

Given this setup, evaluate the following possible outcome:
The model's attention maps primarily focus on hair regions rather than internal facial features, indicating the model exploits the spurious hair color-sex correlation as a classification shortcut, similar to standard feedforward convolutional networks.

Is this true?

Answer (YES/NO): NO